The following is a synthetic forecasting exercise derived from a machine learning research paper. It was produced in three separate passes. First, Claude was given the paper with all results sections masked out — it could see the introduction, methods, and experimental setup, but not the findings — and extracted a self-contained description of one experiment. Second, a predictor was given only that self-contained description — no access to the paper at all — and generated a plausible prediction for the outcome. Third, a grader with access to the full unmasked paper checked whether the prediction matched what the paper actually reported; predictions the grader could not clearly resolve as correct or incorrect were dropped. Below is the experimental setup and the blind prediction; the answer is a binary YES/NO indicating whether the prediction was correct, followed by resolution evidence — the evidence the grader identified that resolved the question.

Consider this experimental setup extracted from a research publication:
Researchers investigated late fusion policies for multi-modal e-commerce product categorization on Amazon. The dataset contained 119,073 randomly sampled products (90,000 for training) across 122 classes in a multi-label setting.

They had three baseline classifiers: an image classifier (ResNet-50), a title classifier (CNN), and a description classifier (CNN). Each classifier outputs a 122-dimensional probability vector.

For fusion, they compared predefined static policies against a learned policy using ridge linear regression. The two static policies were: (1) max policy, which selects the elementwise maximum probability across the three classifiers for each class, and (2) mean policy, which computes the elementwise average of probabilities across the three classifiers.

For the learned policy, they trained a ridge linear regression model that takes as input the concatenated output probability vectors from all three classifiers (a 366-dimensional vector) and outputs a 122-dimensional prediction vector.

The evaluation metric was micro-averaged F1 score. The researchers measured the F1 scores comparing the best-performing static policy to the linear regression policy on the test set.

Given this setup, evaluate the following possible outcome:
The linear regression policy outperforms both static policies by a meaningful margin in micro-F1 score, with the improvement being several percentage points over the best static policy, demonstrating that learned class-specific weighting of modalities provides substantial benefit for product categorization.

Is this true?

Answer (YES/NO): NO